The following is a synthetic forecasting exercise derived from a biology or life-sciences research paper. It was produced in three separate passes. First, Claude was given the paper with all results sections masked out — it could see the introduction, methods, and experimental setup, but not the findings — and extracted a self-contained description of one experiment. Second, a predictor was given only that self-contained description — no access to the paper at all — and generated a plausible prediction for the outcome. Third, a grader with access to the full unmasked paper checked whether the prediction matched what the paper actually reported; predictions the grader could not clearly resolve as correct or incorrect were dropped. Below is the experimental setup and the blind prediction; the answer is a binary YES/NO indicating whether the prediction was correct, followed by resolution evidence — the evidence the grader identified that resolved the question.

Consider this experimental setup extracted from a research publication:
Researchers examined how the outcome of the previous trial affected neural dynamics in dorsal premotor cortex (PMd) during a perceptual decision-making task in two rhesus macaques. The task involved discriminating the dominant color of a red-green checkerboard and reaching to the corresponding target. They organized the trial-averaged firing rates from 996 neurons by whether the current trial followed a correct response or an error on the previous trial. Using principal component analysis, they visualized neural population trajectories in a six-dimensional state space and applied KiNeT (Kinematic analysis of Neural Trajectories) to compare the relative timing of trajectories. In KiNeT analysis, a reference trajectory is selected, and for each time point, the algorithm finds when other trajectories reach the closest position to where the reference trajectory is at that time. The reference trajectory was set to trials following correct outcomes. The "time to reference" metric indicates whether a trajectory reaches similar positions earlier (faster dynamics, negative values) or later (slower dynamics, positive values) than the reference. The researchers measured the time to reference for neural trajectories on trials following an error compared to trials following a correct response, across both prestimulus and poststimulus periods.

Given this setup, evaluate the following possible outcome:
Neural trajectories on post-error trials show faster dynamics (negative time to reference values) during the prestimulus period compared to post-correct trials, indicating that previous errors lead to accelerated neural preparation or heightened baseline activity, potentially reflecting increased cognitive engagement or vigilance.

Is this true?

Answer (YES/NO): NO